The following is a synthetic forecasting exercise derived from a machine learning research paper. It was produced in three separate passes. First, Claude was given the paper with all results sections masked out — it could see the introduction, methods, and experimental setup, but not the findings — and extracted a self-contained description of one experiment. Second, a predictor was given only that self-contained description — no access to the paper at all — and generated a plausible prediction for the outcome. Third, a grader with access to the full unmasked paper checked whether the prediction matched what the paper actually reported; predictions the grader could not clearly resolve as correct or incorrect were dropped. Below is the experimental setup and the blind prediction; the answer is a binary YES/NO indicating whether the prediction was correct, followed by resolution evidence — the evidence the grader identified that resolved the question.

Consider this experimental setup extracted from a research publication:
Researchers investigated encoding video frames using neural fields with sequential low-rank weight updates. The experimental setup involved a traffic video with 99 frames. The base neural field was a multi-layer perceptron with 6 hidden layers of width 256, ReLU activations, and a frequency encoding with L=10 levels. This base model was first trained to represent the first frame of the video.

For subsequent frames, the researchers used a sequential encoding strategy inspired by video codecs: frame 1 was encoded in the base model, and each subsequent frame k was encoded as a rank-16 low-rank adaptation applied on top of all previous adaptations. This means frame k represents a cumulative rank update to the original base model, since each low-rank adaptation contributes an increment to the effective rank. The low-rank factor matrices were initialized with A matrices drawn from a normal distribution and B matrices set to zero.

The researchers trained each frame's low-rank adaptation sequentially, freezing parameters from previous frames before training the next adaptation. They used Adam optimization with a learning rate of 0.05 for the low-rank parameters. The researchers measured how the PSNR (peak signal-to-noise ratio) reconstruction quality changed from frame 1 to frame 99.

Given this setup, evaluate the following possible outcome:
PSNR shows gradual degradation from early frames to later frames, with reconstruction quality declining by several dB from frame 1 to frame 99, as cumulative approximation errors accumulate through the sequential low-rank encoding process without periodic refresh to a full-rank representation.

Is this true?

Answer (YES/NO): NO